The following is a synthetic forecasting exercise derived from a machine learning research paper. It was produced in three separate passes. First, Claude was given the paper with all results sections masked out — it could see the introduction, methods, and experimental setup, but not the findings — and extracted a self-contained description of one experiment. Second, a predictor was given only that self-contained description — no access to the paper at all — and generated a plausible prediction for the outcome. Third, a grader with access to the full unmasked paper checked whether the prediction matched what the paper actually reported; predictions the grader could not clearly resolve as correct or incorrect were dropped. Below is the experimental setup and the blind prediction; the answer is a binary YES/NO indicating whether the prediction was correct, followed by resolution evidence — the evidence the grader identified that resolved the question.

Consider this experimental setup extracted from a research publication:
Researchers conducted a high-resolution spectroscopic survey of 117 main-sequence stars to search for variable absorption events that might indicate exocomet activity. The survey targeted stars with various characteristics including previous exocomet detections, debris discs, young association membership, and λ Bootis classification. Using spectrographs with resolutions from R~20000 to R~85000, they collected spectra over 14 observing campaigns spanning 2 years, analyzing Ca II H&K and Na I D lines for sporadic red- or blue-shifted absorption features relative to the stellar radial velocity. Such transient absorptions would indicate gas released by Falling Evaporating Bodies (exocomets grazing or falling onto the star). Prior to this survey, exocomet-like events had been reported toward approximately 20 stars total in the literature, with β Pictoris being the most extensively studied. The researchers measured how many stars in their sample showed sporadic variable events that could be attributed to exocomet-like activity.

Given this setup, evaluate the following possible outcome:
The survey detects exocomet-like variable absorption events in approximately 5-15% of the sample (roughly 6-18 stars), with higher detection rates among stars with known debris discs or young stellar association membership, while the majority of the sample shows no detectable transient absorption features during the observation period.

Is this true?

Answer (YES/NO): NO